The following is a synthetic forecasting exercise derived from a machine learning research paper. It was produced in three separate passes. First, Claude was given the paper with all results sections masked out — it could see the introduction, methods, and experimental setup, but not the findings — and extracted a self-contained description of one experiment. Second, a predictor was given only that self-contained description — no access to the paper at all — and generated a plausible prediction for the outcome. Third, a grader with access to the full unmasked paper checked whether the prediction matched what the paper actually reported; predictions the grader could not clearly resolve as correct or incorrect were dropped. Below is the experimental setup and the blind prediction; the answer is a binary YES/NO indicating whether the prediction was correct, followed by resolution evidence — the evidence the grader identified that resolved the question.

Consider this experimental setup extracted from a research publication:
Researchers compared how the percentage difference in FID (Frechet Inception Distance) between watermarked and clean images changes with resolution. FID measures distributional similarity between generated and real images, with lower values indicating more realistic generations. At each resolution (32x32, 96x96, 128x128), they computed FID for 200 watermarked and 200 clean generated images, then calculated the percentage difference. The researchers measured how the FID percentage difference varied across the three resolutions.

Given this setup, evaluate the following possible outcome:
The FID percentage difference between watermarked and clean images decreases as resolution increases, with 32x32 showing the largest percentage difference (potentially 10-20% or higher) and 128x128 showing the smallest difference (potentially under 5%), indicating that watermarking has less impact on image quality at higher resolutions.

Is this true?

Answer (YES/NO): NO